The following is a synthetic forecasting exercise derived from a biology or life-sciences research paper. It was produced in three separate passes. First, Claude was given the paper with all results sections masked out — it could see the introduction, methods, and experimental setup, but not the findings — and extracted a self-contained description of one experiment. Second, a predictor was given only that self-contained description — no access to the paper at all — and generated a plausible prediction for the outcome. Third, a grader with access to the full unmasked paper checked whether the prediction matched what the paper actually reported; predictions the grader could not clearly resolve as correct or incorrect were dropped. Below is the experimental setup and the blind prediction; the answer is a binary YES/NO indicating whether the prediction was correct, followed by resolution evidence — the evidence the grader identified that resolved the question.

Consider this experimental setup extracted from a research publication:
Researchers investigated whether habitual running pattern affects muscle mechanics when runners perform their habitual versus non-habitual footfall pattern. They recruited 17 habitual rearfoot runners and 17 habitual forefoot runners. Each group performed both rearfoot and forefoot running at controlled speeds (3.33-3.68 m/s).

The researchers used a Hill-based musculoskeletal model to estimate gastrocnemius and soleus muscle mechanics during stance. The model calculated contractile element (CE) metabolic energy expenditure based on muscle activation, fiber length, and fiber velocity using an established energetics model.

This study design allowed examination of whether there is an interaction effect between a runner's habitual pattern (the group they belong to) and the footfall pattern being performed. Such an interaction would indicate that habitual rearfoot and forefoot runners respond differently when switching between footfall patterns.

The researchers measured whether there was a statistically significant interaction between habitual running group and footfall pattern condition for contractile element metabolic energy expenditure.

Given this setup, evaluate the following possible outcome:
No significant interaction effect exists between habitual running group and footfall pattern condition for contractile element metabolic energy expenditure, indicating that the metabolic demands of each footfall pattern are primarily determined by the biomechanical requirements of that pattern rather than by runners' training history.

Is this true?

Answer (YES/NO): YES